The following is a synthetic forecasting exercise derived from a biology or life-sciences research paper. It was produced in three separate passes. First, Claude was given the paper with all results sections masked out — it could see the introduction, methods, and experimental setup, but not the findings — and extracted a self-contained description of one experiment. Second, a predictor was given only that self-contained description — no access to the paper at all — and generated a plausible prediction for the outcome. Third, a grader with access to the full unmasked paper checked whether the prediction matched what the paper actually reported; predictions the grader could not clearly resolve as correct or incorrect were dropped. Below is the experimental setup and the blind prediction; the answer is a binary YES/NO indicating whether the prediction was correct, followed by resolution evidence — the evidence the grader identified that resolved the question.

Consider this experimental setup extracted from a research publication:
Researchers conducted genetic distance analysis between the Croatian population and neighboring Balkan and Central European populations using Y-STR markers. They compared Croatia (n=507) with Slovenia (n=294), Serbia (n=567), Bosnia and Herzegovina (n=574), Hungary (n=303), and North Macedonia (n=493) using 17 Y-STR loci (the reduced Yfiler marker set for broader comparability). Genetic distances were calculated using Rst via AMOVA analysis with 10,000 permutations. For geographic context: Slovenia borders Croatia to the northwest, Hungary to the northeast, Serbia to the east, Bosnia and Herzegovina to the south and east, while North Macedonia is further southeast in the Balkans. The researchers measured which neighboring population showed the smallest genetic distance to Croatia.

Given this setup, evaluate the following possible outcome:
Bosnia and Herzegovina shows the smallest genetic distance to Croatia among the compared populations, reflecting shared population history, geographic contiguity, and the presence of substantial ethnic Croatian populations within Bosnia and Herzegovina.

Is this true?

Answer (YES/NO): YES